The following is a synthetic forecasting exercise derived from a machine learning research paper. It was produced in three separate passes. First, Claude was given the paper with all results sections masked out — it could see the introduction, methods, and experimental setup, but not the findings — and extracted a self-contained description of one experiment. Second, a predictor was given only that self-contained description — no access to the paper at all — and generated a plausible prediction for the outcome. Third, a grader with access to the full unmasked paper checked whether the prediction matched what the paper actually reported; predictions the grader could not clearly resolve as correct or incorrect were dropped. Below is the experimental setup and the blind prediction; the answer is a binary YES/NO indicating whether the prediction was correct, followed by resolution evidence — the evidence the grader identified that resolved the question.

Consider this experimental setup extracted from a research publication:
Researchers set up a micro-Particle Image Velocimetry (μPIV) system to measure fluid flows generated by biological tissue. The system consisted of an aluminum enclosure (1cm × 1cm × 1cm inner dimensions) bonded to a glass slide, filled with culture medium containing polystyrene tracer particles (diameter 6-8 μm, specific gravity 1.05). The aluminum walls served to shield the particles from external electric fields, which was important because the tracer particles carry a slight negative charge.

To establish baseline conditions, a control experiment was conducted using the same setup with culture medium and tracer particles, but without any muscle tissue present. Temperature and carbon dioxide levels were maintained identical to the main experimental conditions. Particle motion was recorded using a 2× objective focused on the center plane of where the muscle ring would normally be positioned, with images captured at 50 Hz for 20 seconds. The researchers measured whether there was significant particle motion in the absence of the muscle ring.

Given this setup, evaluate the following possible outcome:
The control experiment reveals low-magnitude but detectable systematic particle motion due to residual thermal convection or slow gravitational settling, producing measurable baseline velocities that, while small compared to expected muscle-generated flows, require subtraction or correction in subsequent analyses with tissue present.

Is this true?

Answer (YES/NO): NO